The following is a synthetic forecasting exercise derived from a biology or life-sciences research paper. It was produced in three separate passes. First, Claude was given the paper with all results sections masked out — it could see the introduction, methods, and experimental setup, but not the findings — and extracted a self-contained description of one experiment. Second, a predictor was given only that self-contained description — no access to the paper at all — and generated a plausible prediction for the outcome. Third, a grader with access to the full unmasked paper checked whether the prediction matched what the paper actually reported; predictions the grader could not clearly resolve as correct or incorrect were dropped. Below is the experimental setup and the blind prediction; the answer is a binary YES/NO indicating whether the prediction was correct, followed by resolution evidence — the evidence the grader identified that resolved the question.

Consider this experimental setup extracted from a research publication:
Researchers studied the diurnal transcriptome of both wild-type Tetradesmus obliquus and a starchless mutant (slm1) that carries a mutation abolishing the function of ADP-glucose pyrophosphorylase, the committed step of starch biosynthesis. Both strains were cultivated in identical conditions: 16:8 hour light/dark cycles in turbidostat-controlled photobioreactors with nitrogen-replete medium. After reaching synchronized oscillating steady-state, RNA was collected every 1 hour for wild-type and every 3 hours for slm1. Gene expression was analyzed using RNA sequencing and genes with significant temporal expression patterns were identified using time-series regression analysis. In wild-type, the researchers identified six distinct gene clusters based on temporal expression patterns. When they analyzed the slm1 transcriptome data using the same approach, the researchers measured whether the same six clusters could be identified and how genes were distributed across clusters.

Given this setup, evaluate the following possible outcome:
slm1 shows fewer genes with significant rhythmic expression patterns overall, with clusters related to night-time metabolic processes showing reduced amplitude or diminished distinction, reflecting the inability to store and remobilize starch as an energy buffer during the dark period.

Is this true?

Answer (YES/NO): NO